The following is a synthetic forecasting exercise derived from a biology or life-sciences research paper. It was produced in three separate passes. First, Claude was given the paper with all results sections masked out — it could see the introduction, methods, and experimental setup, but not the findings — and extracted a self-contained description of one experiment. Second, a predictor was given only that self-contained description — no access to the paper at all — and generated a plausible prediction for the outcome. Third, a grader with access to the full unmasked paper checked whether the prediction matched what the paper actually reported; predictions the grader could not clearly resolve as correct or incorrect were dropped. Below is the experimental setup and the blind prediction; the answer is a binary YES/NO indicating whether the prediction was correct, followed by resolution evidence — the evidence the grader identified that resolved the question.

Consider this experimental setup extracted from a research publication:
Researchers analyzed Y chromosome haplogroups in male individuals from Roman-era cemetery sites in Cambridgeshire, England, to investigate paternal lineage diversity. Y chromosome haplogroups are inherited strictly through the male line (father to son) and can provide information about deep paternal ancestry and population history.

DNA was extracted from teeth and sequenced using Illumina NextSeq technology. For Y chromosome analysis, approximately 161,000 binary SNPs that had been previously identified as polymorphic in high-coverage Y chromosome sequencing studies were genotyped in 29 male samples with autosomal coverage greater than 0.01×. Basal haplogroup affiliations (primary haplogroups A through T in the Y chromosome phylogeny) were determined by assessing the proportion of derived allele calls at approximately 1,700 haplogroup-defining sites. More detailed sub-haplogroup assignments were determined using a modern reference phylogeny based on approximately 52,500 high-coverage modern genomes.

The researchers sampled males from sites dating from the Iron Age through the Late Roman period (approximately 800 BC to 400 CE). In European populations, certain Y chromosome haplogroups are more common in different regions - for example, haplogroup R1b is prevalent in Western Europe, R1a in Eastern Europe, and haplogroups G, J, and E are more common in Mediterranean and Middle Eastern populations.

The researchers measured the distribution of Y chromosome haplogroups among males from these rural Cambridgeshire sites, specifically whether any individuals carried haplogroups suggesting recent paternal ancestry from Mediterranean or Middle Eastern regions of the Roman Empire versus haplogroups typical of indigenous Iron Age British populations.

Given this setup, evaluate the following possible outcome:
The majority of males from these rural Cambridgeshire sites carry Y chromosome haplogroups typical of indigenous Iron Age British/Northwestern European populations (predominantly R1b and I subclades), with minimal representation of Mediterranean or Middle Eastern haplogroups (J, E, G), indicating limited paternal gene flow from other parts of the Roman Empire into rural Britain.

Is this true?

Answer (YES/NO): YES